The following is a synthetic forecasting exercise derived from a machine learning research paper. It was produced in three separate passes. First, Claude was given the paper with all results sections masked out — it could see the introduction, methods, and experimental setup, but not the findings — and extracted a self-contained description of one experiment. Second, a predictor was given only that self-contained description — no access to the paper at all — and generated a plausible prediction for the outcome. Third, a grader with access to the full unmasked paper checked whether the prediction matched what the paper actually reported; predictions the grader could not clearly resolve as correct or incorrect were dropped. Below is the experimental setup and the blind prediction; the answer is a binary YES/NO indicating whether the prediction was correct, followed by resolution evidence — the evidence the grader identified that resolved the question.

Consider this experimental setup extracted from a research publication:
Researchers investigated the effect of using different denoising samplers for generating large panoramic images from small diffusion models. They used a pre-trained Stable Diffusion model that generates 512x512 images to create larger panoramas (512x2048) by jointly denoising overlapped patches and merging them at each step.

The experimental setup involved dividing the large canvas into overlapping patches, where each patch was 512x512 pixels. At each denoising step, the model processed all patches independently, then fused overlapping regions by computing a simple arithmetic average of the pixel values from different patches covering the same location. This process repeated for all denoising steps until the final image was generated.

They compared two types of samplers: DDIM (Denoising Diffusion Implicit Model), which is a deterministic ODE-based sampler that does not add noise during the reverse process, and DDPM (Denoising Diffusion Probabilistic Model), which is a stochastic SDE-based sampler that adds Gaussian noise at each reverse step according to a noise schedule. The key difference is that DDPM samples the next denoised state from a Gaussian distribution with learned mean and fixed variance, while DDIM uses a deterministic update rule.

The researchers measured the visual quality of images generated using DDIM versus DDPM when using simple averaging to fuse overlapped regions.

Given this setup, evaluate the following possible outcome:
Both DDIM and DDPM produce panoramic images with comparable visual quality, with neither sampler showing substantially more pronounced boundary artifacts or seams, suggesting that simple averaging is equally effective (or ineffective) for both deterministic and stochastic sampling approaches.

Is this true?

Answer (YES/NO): NO